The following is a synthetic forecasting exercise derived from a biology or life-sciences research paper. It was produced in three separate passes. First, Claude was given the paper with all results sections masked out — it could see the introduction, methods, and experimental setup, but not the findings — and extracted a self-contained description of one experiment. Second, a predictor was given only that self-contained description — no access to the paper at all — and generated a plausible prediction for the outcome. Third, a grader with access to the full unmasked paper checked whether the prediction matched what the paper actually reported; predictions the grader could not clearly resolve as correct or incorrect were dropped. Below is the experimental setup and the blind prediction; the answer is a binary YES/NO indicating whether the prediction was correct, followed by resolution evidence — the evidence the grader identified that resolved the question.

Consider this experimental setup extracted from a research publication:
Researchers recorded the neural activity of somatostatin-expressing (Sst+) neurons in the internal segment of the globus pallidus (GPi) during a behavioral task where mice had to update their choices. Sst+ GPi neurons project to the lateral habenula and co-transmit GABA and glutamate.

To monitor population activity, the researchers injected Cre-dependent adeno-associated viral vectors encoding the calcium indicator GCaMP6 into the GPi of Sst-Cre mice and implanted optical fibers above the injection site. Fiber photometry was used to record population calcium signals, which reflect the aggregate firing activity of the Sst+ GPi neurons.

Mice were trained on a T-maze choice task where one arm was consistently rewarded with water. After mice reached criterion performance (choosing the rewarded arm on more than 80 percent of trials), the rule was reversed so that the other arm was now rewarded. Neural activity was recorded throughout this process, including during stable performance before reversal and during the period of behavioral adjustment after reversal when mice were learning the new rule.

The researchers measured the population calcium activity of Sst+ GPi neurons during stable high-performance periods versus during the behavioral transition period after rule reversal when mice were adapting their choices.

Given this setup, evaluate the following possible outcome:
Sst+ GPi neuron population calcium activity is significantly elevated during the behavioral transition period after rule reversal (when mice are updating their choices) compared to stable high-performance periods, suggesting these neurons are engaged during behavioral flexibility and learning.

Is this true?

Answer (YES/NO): YES